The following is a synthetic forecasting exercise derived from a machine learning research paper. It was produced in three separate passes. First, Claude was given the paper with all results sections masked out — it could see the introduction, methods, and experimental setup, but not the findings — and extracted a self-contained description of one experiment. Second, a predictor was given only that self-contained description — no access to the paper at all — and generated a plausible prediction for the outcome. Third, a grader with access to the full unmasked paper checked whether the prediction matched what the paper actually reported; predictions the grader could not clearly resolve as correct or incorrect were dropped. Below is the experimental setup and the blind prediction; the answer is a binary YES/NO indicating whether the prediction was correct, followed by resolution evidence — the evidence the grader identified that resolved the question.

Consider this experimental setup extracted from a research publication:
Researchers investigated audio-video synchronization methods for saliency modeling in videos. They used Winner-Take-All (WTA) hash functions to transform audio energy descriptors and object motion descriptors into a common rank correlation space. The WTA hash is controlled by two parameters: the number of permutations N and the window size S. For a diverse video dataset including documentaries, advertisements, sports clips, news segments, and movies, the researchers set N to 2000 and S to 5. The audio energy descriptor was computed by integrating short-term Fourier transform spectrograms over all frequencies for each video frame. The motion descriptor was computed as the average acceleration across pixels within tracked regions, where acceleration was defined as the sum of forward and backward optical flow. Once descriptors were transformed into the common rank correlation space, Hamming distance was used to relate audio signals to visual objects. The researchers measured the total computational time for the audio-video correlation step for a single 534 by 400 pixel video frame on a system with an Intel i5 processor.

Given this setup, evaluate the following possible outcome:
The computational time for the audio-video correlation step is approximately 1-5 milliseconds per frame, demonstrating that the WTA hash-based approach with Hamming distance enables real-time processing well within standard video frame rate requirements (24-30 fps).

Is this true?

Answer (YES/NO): NO